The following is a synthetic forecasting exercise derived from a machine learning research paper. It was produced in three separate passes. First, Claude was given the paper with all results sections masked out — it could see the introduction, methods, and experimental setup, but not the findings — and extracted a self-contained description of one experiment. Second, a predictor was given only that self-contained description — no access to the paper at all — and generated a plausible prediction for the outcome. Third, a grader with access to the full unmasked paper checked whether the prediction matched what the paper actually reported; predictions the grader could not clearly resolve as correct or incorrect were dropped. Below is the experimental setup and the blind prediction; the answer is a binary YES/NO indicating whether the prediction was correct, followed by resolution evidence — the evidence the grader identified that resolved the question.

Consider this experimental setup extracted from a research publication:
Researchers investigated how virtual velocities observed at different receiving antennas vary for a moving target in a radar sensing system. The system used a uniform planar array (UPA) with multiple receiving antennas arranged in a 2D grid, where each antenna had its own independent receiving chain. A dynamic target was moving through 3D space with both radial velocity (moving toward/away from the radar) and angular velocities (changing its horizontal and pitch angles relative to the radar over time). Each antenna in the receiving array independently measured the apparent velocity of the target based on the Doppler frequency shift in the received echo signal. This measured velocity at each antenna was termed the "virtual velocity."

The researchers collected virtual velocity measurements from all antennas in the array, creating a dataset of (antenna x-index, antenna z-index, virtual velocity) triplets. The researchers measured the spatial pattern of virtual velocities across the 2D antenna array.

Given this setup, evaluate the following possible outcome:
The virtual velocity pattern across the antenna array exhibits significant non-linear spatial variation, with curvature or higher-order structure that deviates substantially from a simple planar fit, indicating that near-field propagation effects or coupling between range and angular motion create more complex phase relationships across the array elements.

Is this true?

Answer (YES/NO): NO